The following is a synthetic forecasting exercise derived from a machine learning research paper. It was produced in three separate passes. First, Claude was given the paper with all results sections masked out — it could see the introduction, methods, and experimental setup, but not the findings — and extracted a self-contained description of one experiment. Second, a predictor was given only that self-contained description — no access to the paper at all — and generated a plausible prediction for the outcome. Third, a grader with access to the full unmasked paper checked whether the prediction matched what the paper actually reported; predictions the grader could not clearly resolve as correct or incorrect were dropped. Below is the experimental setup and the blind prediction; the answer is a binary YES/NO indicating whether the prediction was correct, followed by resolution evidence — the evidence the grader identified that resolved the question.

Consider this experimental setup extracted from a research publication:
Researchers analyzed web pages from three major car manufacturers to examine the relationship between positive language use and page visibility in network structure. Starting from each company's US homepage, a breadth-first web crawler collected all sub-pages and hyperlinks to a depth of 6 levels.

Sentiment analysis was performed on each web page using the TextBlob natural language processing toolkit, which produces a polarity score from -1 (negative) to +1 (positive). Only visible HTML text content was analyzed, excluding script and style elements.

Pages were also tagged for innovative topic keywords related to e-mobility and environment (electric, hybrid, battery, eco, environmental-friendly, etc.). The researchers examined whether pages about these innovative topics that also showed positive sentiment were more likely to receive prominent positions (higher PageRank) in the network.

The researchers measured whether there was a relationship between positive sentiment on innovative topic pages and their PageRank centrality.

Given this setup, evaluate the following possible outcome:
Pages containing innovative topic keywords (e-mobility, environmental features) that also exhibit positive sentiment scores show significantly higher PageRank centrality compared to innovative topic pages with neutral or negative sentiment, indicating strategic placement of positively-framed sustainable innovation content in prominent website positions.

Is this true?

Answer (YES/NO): NO